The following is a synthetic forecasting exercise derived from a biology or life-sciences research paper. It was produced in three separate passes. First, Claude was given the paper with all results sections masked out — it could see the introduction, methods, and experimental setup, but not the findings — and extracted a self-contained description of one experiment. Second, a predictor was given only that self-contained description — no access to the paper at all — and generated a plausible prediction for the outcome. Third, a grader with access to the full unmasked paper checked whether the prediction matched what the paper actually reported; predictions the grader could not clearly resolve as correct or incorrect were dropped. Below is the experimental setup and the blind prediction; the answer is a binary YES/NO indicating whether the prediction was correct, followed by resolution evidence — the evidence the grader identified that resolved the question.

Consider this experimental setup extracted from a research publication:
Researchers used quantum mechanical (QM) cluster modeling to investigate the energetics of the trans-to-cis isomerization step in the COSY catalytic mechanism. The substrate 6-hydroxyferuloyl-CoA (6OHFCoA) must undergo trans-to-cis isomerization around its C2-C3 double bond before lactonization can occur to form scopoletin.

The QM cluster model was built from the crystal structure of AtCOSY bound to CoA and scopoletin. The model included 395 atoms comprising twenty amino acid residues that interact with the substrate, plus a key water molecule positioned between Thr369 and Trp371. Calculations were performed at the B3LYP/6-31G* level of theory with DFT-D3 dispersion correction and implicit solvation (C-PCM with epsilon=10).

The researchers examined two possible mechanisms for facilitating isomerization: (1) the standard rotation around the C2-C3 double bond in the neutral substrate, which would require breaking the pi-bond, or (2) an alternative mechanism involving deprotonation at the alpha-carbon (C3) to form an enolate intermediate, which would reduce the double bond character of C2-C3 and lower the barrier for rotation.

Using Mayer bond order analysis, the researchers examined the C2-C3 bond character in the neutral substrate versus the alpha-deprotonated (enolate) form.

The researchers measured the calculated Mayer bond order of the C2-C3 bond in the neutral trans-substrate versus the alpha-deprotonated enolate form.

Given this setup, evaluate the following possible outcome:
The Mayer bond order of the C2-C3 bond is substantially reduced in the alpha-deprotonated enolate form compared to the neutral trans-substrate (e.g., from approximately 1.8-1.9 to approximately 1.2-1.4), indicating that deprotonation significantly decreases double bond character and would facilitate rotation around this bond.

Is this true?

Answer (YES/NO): NO